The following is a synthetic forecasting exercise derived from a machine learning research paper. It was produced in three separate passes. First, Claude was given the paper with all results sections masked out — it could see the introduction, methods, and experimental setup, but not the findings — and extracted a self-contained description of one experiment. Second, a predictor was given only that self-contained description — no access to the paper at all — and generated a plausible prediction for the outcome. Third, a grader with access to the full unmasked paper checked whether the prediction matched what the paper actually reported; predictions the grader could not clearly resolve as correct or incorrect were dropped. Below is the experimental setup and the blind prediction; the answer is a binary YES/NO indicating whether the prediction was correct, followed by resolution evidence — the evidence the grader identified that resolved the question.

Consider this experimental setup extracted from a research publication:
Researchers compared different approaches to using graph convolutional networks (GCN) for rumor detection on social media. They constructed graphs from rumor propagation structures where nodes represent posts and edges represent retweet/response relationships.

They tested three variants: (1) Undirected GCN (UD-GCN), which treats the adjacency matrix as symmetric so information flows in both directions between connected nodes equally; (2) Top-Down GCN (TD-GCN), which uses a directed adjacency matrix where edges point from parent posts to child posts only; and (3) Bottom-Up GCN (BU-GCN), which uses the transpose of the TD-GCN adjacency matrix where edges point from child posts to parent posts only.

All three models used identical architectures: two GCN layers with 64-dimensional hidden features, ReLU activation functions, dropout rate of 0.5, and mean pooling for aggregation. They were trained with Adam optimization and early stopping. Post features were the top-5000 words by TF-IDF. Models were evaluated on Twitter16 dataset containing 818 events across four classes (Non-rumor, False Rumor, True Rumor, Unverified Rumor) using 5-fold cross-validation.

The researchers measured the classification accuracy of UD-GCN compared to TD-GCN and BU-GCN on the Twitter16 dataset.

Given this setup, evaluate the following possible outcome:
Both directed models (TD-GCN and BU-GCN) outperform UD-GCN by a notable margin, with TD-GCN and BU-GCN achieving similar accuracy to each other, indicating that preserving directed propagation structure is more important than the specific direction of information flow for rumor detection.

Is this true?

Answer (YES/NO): NO